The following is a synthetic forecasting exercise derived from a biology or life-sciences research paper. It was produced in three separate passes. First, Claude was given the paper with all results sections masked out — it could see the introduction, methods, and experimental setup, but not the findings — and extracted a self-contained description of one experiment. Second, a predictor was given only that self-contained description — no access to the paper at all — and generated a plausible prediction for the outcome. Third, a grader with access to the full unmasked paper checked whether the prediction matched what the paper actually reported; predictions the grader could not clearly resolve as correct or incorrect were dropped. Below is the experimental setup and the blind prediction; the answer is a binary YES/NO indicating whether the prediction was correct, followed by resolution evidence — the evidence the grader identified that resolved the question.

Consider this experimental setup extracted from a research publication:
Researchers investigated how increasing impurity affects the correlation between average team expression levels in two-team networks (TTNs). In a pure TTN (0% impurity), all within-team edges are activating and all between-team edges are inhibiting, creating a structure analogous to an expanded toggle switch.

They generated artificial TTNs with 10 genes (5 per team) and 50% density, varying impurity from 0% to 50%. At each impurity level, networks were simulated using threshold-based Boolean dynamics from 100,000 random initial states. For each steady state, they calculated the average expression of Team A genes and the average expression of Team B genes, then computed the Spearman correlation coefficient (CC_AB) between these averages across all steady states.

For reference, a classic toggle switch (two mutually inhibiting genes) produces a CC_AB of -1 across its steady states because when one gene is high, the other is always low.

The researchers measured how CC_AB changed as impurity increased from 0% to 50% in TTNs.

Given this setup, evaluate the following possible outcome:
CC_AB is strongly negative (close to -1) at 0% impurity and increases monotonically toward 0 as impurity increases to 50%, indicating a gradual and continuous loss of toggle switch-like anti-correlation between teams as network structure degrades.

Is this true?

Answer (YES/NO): YES